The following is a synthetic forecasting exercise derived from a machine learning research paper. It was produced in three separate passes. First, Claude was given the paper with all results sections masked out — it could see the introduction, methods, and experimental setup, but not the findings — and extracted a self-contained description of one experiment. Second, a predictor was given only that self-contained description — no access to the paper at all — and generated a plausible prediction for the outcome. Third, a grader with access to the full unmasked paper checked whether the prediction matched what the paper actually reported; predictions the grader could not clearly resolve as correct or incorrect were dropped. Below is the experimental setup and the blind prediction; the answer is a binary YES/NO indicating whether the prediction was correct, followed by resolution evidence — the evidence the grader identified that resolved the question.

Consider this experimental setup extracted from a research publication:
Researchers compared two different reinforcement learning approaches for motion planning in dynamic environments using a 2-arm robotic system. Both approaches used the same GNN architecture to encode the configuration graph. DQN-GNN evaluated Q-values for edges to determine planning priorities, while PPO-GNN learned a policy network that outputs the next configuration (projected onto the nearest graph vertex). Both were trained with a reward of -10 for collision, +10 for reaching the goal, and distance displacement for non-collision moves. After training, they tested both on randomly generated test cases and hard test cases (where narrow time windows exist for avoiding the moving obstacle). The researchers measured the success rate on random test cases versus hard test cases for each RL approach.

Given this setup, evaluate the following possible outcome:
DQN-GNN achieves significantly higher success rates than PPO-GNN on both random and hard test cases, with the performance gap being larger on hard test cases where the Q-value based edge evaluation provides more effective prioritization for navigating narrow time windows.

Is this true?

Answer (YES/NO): NO